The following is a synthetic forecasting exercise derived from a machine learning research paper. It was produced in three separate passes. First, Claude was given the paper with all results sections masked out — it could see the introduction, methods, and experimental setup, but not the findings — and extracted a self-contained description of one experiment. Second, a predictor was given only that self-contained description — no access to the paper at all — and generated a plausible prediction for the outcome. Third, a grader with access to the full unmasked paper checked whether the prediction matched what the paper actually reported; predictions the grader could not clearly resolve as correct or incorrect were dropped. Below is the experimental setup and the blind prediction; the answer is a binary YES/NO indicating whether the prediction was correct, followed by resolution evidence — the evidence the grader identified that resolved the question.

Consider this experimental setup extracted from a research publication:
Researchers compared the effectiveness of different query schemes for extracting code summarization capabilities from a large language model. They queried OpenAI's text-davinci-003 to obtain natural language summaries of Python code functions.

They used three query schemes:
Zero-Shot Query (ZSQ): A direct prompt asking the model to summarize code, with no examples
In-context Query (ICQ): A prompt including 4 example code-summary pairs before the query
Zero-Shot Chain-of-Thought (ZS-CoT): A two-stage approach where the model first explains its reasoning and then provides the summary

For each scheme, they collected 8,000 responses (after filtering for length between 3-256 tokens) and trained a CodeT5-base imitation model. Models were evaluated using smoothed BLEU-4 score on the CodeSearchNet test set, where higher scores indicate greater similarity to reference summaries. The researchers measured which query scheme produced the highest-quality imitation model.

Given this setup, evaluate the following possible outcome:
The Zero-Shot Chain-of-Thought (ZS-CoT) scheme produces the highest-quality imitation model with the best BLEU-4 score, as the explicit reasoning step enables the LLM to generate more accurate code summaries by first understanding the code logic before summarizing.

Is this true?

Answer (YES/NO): NO